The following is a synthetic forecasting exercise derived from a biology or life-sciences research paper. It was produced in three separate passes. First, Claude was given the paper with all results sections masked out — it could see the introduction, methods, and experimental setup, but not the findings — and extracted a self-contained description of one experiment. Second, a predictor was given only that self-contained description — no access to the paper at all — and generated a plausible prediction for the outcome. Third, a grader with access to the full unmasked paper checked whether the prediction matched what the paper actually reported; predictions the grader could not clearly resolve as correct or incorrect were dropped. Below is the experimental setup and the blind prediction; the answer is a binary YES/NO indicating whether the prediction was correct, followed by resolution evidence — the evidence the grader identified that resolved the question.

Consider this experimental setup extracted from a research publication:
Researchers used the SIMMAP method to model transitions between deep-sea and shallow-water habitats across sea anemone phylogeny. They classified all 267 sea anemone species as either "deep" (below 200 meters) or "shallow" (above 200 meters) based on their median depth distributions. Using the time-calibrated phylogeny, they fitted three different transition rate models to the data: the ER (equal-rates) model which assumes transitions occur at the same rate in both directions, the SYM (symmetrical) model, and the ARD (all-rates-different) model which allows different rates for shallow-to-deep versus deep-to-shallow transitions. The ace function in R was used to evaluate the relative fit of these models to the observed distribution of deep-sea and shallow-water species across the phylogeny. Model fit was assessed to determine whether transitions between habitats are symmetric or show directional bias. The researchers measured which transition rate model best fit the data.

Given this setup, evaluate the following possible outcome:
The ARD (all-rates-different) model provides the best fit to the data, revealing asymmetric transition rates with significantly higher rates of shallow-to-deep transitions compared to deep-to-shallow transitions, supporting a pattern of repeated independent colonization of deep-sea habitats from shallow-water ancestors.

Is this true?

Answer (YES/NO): NO